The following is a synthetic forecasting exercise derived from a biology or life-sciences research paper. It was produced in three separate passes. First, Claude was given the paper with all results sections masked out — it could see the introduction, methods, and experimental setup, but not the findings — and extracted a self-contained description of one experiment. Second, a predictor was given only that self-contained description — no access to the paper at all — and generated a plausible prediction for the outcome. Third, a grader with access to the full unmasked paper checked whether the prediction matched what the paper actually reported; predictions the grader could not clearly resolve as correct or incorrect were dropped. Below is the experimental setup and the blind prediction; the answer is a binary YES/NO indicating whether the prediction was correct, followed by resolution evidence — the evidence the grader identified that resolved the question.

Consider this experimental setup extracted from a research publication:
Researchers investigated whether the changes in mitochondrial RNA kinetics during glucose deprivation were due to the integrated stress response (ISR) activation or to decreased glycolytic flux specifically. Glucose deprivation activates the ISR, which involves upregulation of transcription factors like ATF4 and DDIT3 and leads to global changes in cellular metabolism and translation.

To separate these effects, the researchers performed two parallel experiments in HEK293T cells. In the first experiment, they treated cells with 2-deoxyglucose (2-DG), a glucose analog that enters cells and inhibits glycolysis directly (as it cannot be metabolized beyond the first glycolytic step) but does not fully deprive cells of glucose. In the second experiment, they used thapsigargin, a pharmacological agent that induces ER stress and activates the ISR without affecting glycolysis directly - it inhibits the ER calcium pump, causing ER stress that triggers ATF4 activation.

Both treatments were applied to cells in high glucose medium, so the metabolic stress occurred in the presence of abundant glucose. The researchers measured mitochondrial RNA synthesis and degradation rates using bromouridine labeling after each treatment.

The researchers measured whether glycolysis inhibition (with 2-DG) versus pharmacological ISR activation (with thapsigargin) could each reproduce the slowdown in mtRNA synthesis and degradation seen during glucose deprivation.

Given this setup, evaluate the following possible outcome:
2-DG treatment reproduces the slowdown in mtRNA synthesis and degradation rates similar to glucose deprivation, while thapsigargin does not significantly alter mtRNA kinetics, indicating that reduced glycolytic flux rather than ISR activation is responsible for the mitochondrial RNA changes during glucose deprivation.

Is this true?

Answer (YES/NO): YES